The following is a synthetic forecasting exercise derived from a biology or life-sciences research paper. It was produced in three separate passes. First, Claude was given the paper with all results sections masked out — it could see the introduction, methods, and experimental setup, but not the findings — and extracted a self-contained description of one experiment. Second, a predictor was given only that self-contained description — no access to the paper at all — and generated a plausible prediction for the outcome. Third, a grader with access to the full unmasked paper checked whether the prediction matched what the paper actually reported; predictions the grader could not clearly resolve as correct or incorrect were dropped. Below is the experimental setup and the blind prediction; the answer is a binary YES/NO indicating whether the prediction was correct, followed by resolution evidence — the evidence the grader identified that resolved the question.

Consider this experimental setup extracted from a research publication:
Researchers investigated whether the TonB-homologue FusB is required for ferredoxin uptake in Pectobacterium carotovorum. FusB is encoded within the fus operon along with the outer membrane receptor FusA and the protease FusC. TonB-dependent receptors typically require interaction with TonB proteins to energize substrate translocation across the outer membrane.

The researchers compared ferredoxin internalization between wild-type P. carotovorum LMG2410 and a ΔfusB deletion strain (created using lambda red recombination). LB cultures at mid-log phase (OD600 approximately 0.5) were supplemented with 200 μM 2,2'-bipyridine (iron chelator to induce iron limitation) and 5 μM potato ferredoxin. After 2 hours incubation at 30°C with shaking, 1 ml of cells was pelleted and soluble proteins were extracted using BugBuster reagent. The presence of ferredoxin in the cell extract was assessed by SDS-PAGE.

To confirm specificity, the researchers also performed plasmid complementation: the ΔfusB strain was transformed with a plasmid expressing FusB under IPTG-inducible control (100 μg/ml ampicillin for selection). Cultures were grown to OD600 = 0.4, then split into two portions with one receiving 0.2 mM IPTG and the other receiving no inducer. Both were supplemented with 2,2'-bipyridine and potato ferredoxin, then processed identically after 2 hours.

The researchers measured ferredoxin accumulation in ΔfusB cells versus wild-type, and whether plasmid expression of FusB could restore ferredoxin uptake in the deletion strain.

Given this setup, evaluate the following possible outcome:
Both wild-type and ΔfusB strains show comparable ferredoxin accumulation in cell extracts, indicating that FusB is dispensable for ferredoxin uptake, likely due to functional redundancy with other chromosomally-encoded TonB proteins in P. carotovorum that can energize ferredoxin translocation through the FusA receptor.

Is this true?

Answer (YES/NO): NO